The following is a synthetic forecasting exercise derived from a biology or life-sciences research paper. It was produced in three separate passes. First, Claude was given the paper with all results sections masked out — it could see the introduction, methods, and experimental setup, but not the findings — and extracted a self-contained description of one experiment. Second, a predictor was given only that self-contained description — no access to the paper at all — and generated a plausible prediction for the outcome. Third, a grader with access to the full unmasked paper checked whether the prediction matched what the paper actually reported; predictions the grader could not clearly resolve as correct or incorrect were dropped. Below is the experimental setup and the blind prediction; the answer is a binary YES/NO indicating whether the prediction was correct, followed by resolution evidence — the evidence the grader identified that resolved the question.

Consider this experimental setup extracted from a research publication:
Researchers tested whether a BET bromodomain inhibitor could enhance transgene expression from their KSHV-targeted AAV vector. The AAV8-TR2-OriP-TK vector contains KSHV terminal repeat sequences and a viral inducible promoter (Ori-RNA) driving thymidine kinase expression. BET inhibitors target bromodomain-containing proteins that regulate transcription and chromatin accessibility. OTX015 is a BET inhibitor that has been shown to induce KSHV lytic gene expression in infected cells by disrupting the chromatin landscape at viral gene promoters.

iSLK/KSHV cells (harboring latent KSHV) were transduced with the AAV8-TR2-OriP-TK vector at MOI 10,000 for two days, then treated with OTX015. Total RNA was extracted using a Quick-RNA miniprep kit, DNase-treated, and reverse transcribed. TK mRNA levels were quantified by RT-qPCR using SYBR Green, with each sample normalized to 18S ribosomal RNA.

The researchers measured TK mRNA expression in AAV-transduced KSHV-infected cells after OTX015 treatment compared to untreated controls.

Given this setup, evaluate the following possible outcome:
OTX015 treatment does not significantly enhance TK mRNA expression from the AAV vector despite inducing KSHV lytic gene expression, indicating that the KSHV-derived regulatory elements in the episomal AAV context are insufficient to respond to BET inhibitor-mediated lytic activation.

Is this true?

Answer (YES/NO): NO